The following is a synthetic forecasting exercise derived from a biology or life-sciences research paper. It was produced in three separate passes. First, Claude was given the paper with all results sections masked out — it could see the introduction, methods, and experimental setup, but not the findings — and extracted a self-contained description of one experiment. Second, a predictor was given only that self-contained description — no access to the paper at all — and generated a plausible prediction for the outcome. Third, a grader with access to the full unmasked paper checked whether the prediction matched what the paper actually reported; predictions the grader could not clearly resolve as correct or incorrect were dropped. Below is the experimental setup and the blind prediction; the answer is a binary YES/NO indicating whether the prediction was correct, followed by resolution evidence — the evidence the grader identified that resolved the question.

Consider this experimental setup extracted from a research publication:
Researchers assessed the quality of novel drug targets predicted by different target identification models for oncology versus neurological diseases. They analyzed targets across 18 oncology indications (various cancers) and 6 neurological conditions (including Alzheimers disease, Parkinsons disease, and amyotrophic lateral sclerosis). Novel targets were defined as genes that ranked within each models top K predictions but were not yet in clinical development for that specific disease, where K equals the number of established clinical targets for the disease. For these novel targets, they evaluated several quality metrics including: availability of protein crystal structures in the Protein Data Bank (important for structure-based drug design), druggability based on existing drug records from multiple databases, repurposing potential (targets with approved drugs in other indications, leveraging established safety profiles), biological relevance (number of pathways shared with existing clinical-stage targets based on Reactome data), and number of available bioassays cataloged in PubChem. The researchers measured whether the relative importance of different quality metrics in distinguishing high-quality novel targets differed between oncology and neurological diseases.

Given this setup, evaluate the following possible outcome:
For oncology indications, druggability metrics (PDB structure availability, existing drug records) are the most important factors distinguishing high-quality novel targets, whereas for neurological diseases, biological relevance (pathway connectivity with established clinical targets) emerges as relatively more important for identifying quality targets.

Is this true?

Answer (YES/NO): NO